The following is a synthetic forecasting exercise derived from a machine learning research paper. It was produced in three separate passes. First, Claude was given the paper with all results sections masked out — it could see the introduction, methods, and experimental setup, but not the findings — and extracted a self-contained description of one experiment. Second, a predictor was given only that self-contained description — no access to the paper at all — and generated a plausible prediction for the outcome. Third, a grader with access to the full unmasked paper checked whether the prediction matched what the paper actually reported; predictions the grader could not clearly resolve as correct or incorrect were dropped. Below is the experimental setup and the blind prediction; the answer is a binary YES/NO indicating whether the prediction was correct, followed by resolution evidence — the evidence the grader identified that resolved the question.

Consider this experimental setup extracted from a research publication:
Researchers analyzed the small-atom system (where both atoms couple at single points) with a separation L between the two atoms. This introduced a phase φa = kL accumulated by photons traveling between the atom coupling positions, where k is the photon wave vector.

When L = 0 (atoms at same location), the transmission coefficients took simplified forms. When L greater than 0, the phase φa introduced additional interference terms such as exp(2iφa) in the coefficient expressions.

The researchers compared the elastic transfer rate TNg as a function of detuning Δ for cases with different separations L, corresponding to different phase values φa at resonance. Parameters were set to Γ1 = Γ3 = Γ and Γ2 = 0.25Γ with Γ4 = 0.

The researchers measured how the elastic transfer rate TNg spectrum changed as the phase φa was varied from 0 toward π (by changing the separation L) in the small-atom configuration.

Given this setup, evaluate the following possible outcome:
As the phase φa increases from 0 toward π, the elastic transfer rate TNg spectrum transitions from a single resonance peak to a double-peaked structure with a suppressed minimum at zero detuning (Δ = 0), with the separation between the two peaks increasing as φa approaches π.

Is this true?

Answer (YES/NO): NO